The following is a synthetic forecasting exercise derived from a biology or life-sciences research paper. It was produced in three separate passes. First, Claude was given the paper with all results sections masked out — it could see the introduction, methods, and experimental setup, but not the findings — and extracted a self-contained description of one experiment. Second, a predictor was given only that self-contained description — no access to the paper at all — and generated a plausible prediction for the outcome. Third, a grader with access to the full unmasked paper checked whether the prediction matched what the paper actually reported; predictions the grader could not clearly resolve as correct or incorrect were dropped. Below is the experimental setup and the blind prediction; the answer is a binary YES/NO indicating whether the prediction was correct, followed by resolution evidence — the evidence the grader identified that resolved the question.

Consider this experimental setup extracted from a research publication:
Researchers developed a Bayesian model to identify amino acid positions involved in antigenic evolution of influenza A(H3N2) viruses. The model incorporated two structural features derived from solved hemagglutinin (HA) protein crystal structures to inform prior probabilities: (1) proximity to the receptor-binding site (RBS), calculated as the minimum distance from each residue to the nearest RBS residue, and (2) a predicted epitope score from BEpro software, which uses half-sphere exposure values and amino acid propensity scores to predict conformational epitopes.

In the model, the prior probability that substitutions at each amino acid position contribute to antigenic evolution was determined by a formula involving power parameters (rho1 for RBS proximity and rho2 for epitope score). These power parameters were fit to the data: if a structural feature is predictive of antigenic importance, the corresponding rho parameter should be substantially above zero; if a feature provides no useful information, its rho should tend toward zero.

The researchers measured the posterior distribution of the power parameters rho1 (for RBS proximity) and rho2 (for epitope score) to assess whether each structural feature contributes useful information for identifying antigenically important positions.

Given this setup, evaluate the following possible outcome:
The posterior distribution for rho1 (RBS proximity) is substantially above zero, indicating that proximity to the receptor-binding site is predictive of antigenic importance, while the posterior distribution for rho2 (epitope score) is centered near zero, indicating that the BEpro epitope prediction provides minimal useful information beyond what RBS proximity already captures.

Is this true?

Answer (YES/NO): NO